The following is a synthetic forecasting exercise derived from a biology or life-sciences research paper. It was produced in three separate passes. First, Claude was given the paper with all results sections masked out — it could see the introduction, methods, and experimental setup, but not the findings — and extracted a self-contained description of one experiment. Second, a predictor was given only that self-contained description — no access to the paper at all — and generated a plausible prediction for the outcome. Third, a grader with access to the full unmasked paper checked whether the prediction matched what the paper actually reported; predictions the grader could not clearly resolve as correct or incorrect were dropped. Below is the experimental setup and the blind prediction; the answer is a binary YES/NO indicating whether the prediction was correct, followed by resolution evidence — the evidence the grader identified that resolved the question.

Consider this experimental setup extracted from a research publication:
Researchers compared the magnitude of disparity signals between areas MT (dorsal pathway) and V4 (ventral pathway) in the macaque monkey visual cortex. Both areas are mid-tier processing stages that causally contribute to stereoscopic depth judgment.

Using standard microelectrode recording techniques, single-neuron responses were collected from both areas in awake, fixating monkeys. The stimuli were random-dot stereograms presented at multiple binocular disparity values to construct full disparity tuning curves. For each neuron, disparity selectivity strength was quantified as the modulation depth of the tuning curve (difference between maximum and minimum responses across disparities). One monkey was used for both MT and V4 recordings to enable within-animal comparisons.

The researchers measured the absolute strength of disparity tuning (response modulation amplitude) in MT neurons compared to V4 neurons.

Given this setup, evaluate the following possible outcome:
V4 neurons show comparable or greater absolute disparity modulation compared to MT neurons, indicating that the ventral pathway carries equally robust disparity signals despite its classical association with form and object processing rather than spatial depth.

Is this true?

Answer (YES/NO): NO